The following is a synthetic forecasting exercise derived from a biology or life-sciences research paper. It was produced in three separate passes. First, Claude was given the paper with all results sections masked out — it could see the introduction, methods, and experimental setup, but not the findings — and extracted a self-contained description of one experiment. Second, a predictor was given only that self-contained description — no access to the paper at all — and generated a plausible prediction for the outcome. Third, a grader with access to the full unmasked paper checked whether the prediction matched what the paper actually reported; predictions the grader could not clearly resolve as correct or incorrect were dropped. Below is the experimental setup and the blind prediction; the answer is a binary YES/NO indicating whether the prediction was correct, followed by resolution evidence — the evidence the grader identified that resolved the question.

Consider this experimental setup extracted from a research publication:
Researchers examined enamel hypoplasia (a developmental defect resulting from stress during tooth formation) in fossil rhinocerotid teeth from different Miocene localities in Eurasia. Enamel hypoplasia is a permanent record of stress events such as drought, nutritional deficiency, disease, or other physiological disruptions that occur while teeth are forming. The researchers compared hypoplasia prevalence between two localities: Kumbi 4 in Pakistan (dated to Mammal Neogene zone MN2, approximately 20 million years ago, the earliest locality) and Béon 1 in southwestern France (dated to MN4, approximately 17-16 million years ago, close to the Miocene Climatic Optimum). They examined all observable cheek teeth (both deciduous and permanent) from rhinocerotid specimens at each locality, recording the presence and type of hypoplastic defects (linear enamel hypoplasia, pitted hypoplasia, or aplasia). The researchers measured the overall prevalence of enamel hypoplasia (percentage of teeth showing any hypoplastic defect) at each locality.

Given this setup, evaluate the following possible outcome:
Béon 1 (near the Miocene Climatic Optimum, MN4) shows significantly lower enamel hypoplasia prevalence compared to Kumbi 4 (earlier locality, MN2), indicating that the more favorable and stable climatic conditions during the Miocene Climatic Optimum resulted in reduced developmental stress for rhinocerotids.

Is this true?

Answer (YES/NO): NO